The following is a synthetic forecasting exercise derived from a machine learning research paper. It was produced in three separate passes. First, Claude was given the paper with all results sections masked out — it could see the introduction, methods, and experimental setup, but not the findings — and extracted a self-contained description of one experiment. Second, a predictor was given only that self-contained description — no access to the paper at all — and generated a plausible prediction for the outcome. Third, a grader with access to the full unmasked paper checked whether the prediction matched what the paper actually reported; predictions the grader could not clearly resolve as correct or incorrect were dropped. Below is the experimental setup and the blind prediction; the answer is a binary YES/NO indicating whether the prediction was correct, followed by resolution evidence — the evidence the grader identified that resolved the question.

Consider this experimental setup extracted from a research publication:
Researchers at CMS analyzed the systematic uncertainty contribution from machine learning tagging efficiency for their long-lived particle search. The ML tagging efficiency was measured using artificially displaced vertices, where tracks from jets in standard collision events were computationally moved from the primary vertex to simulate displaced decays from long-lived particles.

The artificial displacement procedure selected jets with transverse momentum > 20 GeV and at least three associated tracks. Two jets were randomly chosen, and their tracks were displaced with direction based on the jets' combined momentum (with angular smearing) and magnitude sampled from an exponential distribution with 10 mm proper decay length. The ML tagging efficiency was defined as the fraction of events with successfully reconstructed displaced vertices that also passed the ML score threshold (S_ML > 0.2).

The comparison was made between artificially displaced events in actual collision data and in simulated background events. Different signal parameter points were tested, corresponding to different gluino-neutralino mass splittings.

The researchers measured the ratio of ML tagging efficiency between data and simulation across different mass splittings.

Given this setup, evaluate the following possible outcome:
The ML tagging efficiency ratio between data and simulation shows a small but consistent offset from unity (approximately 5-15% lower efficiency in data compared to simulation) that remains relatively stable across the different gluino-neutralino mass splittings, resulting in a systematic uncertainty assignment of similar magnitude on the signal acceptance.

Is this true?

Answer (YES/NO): NO